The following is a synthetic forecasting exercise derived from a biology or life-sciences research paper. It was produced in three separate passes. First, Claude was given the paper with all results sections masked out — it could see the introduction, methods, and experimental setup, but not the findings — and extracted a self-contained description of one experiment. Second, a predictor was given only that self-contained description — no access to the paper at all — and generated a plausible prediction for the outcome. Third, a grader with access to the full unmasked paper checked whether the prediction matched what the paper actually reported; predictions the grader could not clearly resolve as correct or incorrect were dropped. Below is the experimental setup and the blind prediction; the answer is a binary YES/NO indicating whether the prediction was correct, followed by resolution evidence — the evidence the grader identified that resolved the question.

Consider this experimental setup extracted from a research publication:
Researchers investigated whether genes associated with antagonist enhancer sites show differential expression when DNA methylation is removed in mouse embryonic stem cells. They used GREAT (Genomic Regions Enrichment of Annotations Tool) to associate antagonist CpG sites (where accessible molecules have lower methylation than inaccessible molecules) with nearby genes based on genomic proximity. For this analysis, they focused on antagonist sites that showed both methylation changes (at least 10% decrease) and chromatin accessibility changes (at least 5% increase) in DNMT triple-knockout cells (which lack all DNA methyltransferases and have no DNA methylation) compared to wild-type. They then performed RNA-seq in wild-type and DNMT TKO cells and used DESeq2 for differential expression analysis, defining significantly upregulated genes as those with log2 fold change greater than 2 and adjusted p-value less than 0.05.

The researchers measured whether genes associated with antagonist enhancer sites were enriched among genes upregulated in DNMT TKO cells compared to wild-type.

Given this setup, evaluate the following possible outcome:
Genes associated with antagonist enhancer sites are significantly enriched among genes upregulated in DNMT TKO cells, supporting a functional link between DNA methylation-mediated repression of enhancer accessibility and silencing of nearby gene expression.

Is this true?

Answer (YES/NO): YES